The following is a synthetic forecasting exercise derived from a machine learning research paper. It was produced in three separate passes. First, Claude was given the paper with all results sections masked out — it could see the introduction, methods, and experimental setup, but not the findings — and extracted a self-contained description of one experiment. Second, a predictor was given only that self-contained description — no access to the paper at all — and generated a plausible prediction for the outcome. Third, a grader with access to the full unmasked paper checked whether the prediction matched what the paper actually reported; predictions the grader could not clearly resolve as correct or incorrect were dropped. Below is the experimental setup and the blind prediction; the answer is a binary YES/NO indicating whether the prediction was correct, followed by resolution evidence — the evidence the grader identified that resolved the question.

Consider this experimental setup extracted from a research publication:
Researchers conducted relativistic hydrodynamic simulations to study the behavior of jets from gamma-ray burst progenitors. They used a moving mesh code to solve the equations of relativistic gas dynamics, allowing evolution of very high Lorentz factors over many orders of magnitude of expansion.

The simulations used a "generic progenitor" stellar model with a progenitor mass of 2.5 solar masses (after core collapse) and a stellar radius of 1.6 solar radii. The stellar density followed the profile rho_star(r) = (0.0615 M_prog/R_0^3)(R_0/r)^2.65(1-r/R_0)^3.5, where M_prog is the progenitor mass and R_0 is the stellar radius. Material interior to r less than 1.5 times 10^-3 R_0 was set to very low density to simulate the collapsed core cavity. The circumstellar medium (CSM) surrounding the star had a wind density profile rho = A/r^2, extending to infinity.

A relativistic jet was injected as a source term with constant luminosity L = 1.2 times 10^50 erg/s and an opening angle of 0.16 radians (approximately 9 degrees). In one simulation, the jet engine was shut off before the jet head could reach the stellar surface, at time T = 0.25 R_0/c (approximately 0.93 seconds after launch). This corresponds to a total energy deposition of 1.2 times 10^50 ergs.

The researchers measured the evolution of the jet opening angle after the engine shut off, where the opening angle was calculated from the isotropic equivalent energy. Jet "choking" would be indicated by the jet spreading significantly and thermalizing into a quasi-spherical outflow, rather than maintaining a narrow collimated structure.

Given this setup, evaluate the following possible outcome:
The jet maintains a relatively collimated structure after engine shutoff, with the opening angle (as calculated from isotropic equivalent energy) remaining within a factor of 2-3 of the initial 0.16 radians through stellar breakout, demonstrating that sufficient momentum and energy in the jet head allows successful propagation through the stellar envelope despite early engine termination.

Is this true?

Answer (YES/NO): NO